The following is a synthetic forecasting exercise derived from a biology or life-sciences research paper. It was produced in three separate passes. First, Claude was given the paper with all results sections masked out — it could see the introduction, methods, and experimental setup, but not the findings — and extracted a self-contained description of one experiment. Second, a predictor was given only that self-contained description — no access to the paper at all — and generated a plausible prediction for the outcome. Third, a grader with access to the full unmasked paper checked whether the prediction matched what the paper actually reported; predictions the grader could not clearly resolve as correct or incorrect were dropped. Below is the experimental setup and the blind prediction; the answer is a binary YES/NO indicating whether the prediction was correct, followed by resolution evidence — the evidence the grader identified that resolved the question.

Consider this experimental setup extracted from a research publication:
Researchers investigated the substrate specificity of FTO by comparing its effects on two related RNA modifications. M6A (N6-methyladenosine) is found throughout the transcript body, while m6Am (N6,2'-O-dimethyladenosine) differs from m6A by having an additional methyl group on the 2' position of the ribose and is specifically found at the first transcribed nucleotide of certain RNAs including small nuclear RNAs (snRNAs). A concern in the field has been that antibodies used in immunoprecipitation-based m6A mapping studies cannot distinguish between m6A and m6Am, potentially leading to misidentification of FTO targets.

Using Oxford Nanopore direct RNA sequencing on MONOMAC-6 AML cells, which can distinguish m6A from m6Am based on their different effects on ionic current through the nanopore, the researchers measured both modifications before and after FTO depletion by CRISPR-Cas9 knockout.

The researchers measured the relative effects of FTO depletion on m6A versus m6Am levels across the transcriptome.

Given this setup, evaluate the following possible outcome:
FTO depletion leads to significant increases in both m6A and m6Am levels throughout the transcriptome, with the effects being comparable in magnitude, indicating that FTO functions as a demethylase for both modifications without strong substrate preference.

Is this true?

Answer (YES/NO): NO